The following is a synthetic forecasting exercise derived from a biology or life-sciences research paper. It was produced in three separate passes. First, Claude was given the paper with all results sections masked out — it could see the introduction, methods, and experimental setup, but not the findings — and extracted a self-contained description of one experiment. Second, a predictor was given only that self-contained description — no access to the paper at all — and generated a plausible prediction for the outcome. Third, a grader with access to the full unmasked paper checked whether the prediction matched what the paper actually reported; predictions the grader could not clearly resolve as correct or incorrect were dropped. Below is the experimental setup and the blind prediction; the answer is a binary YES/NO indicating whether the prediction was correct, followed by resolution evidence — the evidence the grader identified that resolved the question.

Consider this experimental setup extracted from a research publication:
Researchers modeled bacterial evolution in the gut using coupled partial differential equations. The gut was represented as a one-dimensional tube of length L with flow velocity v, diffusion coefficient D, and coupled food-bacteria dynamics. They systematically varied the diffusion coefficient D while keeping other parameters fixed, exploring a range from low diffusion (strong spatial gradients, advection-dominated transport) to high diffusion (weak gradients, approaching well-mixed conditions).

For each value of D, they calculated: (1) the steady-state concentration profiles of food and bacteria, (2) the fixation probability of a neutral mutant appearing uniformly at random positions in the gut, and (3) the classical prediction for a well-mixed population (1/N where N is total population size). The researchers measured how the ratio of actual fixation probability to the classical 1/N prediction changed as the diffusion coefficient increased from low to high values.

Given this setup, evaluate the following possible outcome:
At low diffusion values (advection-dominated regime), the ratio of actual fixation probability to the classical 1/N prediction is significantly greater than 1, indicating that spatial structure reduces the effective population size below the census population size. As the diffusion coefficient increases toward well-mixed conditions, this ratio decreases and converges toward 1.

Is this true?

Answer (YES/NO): YES